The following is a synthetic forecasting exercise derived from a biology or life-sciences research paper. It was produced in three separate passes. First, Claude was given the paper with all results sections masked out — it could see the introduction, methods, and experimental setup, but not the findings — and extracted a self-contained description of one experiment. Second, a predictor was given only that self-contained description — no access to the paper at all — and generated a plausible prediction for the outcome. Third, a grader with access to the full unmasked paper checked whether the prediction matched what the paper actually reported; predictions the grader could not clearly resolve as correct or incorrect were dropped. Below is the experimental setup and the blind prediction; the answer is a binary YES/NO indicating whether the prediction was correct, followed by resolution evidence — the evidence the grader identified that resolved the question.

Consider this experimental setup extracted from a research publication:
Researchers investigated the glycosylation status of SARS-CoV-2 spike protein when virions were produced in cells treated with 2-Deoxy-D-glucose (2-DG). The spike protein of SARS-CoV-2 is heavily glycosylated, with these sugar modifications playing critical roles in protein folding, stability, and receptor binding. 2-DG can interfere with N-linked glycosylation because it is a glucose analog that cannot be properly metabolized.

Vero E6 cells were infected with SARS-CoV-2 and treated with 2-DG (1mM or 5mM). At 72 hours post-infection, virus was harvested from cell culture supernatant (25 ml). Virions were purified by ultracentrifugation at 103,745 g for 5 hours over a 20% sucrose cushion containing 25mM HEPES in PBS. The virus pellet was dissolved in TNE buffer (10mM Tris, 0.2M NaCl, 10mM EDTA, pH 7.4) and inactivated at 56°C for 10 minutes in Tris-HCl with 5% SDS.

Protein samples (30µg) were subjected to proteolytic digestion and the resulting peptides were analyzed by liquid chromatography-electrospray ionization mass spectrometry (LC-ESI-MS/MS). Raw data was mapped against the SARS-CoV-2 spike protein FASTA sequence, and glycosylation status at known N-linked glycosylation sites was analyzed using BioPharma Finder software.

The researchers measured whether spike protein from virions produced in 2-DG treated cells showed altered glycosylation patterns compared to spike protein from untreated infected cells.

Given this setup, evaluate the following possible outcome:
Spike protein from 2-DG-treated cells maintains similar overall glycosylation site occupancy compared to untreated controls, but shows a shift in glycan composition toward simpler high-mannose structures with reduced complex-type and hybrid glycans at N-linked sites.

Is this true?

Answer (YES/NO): NO